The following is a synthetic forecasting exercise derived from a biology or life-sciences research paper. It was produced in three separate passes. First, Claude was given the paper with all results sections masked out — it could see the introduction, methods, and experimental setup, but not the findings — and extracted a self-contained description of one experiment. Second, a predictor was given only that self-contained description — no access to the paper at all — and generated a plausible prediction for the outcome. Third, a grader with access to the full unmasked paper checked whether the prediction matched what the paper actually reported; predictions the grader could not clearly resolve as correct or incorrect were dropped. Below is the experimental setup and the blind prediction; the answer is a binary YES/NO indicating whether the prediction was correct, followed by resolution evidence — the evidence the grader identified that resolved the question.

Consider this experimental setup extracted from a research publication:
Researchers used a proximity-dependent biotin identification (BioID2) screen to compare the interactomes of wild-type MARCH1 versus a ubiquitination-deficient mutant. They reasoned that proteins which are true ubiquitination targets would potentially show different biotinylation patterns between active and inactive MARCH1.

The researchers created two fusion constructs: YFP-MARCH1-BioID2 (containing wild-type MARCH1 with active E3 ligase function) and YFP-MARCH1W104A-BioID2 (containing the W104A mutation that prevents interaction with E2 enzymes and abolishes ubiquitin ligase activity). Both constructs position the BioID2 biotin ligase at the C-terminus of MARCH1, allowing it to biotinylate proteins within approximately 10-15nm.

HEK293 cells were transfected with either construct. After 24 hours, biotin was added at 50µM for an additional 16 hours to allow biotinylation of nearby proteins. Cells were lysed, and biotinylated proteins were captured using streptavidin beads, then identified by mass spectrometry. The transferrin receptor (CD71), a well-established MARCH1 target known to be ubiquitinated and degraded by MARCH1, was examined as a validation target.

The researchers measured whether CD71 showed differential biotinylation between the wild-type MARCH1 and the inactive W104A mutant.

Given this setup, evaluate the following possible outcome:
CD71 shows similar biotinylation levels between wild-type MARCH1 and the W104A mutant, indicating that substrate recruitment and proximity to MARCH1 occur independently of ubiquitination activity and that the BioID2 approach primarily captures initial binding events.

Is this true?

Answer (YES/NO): NO